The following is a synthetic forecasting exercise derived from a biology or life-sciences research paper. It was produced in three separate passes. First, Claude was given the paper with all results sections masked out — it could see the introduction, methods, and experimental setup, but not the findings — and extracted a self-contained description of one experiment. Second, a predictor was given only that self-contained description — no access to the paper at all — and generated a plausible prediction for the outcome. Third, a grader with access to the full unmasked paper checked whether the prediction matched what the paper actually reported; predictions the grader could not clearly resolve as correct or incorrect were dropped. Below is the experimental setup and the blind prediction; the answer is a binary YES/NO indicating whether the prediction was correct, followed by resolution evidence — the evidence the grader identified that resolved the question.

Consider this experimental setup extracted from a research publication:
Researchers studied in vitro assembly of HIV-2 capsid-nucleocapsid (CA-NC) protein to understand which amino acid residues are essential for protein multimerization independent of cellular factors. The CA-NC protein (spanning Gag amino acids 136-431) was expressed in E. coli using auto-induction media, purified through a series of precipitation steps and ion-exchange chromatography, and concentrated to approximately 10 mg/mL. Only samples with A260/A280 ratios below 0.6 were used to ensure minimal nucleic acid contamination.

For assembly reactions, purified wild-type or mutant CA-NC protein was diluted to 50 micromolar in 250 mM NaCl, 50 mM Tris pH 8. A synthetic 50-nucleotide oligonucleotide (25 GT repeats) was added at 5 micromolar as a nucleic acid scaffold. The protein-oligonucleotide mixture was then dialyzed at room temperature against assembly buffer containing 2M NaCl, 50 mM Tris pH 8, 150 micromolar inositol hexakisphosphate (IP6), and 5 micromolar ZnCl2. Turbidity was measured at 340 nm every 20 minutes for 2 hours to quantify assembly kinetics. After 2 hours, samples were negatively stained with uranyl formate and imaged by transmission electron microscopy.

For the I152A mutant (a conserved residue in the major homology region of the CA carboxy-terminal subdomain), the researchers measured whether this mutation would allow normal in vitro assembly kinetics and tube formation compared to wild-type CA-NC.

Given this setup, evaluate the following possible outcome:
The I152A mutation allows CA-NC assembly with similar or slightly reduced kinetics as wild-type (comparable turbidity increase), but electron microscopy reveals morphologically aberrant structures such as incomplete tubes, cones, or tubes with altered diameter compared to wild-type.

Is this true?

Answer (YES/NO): NO